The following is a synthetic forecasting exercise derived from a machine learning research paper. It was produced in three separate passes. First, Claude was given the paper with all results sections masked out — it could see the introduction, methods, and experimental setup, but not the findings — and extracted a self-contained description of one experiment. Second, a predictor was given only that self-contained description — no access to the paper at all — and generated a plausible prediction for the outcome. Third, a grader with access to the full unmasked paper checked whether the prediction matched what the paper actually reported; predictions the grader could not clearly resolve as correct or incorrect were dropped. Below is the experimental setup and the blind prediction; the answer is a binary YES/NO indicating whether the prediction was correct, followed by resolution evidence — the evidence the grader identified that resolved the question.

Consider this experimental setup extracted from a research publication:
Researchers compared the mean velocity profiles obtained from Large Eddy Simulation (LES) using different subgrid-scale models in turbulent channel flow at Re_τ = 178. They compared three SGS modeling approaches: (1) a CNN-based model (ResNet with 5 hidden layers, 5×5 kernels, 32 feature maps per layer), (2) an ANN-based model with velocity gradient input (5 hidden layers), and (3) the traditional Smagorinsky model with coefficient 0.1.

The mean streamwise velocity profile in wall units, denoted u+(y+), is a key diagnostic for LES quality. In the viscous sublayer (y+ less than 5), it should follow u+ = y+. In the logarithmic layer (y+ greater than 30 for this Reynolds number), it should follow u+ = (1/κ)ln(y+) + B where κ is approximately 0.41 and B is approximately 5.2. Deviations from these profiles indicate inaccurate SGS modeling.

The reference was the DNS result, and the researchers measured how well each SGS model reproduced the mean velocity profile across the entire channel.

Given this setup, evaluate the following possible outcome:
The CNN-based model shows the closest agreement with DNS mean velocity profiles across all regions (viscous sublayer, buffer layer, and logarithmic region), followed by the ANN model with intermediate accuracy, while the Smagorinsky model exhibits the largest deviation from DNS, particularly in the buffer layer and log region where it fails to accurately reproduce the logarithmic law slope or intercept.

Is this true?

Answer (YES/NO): NO